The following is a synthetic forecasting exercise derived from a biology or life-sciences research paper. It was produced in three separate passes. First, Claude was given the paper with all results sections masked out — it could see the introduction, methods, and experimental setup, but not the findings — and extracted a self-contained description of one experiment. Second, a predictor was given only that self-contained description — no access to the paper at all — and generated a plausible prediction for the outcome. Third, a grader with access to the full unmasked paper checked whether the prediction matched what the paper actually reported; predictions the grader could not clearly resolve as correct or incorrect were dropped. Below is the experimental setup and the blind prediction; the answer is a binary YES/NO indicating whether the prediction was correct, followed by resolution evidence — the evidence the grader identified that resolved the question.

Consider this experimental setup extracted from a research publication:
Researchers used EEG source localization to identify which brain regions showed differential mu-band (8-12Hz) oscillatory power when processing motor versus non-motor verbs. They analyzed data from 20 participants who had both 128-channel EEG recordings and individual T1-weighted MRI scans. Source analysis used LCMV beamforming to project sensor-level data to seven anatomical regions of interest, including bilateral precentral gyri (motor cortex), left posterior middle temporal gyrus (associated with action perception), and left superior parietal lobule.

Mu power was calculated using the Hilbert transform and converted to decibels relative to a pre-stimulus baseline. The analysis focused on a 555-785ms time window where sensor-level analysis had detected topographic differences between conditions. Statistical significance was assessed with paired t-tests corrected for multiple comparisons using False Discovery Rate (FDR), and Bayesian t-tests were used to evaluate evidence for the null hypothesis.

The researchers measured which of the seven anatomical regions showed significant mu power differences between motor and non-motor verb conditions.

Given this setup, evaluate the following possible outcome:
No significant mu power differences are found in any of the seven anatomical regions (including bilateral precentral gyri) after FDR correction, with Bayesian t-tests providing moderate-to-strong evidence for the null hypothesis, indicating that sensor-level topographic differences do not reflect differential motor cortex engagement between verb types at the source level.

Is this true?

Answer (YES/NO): NO